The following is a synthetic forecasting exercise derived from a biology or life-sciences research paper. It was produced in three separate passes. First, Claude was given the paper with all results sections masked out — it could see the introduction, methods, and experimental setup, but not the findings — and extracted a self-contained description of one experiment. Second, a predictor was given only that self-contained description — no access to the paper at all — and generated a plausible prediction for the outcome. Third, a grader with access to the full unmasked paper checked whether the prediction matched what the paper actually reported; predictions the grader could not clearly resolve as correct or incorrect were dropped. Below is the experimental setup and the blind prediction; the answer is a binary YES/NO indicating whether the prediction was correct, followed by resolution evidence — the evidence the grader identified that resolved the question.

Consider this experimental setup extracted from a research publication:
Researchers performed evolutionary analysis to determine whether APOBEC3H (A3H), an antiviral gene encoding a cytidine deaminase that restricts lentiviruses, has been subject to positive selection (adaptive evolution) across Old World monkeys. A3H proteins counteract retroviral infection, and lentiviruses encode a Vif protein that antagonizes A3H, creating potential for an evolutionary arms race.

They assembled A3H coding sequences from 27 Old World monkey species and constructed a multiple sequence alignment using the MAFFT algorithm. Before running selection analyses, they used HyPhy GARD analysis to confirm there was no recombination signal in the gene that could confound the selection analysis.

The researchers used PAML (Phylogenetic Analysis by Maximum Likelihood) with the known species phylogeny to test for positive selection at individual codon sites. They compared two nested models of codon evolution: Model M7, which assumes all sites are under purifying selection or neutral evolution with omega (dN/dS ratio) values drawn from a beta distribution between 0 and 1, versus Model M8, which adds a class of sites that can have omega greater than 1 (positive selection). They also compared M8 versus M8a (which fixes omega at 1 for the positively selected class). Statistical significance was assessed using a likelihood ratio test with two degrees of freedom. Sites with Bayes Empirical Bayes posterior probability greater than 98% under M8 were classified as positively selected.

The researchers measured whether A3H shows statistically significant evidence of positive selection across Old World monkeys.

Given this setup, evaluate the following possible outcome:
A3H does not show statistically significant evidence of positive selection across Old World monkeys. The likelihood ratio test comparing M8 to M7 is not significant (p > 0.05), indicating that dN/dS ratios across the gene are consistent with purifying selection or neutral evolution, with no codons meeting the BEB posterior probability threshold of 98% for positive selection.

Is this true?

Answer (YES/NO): NO